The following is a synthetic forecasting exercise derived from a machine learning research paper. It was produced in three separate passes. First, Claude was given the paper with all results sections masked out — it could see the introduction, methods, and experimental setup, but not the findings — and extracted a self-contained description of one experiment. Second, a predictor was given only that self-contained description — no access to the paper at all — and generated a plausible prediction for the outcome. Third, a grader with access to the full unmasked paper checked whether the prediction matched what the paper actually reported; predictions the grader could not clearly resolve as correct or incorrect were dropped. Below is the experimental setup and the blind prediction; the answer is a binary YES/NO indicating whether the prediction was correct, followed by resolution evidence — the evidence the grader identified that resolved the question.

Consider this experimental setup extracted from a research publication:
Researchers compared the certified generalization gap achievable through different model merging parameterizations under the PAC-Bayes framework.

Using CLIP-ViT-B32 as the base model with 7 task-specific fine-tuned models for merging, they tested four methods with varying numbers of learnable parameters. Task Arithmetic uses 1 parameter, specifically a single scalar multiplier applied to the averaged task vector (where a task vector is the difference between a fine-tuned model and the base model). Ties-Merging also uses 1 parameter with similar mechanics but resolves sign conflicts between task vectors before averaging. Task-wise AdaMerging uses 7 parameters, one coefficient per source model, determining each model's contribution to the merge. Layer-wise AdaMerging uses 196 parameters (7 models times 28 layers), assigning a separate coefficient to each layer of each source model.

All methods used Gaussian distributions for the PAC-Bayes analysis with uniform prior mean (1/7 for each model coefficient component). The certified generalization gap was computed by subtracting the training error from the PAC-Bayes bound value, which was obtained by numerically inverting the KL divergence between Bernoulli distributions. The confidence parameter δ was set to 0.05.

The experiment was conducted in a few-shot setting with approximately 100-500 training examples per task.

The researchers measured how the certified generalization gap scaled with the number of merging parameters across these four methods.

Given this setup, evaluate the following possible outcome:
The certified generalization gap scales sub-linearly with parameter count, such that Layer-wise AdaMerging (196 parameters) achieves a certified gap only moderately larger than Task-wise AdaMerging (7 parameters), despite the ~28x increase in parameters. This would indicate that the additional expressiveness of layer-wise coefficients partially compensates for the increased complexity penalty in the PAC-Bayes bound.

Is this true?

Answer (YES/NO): NO